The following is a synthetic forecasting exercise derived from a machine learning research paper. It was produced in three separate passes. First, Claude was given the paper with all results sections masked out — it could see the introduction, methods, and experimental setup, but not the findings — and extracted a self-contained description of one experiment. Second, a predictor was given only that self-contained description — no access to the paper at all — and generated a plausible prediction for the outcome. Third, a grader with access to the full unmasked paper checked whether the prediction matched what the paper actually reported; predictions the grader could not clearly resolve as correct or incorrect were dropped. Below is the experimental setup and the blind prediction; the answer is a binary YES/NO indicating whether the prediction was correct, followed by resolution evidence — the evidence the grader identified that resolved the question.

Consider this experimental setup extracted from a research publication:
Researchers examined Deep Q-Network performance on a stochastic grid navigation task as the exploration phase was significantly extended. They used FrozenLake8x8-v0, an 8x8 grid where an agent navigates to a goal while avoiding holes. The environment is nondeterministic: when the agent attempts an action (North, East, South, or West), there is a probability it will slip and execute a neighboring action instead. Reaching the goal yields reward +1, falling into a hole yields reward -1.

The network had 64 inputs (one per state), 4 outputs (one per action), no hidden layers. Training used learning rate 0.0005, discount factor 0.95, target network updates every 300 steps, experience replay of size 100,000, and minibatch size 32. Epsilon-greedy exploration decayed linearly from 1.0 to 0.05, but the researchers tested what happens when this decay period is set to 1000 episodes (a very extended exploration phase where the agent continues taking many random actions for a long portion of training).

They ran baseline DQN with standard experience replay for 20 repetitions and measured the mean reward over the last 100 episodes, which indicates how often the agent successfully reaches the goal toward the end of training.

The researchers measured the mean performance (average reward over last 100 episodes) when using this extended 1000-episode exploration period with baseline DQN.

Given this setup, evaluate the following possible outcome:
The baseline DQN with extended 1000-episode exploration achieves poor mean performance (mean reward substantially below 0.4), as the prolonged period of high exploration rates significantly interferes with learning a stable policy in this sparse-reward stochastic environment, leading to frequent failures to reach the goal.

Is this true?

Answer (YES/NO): YES